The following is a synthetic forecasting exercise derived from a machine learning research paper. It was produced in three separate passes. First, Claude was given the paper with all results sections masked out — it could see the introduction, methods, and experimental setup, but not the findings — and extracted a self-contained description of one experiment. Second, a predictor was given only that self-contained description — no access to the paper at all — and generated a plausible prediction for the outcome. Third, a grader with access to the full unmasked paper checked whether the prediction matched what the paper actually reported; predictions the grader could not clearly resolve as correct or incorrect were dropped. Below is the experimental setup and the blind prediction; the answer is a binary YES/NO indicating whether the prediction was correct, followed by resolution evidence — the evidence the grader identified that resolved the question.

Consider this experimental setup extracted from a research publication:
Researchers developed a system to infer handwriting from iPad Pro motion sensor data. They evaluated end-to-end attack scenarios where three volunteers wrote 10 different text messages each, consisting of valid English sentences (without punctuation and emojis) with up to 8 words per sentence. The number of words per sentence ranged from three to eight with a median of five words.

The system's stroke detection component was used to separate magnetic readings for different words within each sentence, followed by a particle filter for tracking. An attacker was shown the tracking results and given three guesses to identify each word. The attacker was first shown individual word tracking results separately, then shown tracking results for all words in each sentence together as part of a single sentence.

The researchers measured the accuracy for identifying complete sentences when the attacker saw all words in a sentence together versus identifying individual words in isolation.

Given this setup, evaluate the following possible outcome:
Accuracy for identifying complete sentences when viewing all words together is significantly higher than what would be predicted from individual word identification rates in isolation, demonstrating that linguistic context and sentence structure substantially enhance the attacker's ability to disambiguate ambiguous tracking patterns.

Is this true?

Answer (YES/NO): YES